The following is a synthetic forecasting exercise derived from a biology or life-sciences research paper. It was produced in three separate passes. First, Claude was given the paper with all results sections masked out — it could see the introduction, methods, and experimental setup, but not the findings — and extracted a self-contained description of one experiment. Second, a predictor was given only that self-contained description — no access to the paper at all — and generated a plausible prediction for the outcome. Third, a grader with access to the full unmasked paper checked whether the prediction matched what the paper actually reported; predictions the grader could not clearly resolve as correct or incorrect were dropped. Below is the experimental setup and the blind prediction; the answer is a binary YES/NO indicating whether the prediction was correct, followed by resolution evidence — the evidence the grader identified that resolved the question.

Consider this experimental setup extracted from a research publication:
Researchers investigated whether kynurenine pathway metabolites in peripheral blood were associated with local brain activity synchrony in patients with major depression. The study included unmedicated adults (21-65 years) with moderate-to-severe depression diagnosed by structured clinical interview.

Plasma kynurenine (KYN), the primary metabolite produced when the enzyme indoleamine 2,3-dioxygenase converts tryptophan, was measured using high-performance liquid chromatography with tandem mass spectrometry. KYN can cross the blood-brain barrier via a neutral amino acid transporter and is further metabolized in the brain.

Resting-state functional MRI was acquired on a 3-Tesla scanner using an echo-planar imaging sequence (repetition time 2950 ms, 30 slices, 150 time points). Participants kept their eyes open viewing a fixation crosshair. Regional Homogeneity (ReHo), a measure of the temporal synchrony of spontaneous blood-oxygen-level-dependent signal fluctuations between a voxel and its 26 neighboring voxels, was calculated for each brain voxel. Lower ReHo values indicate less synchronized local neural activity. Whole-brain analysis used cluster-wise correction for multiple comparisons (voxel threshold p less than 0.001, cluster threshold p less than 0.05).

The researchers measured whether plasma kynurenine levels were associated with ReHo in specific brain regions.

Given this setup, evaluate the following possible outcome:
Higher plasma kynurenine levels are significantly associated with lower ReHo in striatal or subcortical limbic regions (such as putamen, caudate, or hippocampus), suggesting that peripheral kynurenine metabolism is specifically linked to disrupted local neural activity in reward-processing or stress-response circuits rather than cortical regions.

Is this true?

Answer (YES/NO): NO